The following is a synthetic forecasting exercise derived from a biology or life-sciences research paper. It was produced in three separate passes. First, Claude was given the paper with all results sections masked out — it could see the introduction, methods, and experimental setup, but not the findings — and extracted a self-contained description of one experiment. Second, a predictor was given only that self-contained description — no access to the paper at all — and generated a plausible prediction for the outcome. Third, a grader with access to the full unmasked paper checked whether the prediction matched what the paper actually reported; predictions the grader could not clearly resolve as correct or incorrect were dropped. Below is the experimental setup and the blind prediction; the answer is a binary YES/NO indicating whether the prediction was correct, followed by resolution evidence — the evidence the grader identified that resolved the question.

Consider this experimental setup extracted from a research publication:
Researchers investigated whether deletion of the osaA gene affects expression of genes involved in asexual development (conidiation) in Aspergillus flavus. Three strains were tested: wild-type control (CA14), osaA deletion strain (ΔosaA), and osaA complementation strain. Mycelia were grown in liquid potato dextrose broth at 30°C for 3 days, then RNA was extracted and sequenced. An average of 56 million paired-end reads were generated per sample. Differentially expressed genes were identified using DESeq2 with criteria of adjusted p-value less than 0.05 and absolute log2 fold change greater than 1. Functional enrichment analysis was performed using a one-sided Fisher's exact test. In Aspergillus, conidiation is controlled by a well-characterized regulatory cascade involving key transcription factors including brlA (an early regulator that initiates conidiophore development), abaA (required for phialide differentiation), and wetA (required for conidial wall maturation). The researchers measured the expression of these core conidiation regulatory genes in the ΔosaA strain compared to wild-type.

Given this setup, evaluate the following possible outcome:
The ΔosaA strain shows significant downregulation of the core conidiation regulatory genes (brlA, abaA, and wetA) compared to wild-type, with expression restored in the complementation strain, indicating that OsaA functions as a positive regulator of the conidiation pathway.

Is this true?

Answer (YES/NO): NO